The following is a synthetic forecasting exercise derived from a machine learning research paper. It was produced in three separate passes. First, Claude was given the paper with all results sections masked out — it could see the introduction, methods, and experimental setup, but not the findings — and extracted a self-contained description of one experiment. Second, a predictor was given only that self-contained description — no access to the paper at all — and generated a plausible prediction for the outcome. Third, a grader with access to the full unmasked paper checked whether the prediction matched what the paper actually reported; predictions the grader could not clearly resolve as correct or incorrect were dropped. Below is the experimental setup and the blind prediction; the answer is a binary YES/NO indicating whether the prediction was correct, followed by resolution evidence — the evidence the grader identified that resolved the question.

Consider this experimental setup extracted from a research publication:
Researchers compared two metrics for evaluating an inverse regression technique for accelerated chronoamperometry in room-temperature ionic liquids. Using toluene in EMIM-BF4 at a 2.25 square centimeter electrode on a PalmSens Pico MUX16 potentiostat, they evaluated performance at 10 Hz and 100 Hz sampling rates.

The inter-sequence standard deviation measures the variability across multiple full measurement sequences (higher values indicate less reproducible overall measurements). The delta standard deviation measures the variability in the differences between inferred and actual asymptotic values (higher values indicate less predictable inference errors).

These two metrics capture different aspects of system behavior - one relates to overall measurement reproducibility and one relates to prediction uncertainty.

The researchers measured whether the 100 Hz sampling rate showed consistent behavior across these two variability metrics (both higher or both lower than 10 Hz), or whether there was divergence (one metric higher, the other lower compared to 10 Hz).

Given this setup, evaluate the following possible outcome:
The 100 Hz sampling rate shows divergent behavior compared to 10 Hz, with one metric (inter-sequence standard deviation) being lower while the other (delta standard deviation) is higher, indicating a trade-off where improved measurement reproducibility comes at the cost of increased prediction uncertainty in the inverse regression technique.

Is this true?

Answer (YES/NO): NO